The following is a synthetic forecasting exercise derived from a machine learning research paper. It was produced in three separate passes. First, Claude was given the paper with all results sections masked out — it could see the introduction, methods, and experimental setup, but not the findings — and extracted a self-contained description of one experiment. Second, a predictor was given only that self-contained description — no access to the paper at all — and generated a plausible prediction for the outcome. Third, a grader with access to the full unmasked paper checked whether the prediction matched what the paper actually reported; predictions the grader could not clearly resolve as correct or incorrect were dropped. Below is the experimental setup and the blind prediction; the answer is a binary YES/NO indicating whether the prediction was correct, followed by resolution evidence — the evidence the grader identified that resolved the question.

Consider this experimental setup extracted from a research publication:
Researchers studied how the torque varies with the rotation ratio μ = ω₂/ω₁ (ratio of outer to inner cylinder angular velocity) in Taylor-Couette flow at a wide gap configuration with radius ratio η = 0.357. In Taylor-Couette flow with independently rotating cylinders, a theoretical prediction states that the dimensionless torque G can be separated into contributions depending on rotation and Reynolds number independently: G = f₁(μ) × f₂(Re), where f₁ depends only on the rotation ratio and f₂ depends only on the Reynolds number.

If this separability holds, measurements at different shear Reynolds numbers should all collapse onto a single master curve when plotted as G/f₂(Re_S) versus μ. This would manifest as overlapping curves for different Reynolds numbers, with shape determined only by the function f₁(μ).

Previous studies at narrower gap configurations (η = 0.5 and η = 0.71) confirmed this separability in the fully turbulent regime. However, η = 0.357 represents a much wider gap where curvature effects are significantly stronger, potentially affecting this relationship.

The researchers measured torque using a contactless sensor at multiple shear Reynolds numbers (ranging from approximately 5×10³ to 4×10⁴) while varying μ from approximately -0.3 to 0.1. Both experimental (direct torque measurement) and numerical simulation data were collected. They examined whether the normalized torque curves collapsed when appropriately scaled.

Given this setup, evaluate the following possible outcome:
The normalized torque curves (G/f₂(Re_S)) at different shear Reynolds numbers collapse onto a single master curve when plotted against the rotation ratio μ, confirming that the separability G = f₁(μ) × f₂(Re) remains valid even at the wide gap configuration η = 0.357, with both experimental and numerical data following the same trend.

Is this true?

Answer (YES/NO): YES